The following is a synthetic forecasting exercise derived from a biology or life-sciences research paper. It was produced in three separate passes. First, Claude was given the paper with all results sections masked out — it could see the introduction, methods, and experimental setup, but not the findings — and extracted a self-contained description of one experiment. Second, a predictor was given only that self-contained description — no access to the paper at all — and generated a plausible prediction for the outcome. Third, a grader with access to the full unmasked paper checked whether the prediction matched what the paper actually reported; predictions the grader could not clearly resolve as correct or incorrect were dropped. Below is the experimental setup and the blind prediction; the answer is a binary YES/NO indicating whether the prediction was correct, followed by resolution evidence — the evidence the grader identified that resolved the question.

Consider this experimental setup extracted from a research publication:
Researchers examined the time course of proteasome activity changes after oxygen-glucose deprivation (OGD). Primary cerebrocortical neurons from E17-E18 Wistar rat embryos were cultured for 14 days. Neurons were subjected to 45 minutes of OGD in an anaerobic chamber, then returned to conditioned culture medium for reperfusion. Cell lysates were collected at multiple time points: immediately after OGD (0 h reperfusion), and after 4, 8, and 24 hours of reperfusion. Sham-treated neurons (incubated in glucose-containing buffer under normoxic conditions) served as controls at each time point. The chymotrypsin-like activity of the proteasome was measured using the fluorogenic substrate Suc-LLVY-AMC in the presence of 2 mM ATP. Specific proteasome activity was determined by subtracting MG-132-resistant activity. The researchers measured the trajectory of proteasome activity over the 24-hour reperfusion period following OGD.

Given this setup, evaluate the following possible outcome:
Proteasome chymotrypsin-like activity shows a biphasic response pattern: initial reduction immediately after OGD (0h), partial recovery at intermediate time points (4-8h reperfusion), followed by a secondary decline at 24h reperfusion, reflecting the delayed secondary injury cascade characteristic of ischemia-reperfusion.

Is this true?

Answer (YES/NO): NO